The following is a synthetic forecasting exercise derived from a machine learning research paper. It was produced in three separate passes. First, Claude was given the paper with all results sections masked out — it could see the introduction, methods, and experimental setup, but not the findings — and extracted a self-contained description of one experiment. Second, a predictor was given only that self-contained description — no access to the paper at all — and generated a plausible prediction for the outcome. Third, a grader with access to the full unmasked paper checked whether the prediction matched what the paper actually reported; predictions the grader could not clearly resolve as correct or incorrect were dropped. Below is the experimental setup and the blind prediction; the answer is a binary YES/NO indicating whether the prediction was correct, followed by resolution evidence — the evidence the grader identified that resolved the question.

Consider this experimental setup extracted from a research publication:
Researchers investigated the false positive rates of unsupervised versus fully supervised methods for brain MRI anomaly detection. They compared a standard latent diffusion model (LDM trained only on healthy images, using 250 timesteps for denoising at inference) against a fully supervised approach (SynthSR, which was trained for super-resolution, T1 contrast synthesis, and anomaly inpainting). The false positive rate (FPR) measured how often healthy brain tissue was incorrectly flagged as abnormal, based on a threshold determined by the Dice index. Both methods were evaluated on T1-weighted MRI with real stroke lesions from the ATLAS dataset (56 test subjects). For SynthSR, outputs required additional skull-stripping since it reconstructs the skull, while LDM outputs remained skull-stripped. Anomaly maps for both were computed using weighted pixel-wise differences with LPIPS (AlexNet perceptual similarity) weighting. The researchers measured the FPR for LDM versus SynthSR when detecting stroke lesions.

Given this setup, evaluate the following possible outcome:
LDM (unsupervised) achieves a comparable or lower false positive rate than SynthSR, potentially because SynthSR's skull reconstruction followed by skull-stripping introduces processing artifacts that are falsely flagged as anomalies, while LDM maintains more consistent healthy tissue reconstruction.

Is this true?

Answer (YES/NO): YES